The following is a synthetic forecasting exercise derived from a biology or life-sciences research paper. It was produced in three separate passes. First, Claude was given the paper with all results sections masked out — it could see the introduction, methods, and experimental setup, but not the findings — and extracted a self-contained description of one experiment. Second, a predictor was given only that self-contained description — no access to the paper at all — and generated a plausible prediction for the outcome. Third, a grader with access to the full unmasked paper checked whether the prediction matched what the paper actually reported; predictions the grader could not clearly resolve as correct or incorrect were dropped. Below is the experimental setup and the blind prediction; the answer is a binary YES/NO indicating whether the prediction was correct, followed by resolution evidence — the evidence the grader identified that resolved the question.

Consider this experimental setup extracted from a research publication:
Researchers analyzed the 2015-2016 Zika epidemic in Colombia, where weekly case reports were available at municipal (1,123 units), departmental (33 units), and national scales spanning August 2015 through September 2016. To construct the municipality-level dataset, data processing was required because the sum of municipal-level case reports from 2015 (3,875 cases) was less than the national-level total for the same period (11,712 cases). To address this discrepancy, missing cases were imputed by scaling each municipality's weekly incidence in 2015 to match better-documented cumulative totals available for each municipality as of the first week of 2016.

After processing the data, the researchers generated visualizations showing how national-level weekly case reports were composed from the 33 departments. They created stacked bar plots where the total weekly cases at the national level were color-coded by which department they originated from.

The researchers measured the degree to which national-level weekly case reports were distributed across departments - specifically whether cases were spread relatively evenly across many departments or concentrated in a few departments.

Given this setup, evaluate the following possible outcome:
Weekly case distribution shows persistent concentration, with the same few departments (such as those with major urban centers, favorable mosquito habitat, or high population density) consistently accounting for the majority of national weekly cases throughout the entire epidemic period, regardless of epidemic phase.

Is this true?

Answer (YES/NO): NO